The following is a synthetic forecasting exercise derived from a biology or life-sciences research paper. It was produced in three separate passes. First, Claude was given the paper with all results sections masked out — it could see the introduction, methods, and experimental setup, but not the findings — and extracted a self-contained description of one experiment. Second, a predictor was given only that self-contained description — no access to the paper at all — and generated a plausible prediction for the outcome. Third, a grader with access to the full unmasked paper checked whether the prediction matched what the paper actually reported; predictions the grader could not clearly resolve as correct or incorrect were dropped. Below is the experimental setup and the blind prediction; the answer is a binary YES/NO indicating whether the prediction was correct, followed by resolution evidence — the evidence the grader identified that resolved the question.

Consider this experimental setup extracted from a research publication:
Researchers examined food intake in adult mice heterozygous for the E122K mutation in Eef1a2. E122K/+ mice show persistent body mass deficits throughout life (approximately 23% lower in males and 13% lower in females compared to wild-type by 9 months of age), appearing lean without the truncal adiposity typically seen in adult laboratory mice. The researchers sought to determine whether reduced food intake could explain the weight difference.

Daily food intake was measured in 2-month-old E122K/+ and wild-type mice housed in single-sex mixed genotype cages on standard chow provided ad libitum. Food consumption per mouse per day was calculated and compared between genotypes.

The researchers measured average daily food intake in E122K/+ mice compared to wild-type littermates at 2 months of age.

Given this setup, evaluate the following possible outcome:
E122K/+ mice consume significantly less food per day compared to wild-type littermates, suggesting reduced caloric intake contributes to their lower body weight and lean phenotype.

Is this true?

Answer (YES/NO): NO